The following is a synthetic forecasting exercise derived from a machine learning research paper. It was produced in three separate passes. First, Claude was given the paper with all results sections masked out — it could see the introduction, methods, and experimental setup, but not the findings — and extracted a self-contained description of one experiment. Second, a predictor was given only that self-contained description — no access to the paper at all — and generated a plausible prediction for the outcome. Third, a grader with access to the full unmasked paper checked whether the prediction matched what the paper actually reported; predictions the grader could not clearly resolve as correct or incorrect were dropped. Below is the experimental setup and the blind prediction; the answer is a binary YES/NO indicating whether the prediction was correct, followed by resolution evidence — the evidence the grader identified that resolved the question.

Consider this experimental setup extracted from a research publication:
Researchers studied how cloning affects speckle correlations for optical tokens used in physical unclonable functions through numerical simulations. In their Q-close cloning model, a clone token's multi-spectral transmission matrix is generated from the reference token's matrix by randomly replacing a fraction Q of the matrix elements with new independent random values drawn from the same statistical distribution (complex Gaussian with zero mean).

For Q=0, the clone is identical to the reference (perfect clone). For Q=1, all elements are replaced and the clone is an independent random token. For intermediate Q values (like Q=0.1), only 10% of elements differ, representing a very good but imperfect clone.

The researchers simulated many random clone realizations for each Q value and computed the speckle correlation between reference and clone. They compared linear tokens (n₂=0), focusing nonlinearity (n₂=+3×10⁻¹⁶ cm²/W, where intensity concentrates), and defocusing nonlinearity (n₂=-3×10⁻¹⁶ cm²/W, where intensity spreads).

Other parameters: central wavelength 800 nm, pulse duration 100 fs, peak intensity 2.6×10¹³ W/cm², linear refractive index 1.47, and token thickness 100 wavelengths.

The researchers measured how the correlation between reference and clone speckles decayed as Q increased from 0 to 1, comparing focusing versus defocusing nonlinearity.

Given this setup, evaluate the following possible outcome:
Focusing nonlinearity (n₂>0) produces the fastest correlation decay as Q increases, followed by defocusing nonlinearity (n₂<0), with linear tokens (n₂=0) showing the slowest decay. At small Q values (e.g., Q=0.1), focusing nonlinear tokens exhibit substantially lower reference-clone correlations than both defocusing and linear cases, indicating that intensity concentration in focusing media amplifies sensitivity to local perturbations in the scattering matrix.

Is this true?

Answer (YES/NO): NO